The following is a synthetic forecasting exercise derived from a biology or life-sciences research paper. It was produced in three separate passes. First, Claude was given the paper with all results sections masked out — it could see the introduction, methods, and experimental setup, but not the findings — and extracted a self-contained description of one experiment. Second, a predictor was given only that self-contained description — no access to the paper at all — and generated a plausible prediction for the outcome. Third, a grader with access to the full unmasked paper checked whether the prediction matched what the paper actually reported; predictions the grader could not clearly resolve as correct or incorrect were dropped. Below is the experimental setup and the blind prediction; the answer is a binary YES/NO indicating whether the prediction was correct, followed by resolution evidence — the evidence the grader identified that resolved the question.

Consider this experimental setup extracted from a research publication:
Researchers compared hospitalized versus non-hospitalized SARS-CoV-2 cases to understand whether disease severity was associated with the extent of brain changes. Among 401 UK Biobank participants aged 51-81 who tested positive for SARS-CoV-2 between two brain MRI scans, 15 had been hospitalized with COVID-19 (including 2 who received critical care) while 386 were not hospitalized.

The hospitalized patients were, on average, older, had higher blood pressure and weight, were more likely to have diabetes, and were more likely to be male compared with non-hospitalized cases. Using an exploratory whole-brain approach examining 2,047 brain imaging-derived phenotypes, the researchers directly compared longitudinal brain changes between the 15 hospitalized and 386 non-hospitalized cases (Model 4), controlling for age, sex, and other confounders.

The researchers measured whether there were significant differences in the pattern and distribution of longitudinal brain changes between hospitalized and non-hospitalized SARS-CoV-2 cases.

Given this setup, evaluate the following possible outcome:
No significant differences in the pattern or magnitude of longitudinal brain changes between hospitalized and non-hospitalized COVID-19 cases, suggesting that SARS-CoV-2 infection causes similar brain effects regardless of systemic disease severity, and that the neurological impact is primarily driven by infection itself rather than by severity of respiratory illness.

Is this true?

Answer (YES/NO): NO